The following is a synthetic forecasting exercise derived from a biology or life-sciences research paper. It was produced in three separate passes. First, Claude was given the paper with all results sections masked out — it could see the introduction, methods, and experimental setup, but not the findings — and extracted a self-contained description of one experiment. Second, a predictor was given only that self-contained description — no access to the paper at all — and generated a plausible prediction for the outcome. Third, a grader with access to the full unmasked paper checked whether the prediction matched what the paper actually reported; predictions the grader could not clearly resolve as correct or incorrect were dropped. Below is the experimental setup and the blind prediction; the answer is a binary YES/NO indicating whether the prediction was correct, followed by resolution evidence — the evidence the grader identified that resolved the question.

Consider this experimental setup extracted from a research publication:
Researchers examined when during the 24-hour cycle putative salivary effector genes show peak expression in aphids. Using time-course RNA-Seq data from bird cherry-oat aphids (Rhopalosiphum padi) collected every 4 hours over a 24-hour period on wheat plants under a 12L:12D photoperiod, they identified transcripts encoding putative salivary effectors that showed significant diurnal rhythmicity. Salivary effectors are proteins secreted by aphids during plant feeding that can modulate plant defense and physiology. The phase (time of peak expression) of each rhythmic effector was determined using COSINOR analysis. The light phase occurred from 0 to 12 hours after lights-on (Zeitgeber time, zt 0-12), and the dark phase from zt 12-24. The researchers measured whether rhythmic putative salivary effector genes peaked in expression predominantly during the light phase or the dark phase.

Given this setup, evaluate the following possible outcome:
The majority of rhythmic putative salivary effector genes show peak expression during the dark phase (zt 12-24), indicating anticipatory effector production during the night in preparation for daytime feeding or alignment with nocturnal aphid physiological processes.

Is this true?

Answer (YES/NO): NO